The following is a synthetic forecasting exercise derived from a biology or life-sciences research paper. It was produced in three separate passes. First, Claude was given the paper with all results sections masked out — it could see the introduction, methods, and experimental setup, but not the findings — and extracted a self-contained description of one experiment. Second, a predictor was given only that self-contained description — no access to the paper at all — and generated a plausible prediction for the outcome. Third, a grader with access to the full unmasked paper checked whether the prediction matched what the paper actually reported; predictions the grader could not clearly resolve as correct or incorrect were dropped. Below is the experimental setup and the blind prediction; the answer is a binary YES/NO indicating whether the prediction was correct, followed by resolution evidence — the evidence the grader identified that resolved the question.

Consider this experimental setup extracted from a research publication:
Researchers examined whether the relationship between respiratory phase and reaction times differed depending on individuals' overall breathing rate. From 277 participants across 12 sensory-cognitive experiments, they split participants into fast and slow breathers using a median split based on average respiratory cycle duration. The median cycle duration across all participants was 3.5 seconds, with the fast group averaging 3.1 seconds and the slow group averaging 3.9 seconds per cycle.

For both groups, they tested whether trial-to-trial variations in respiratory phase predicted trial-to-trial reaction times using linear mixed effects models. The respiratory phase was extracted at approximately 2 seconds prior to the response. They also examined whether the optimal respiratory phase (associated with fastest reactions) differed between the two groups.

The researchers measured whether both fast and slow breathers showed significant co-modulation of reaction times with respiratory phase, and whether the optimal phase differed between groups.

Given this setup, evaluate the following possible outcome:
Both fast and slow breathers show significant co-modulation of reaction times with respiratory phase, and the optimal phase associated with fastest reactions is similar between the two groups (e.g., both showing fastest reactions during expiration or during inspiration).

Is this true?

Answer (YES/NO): YES